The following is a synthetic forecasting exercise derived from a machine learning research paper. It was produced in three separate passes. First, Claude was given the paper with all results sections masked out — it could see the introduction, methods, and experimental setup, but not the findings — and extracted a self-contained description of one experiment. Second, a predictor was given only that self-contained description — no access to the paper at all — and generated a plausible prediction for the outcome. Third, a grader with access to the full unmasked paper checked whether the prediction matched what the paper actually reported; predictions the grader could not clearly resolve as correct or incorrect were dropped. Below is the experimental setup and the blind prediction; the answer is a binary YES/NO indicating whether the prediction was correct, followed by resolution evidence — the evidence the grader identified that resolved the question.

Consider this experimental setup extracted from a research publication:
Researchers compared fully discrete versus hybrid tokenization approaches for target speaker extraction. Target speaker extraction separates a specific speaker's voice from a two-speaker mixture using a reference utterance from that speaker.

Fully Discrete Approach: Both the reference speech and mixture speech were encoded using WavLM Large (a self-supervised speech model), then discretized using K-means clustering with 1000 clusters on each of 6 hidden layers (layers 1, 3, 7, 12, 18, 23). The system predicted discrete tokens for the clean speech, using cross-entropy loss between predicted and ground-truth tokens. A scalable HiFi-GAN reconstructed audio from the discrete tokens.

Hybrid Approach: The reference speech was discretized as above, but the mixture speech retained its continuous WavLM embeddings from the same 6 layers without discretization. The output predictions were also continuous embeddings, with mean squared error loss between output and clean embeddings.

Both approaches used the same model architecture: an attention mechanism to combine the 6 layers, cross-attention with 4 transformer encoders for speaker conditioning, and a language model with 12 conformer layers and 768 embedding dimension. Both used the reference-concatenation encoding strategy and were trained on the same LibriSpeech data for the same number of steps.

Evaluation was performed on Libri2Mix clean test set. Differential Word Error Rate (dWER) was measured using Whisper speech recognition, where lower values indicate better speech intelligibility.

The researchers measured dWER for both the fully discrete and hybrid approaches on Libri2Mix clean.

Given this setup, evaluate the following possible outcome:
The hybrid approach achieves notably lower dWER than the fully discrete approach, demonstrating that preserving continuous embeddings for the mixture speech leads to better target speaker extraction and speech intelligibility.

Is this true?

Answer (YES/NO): YES